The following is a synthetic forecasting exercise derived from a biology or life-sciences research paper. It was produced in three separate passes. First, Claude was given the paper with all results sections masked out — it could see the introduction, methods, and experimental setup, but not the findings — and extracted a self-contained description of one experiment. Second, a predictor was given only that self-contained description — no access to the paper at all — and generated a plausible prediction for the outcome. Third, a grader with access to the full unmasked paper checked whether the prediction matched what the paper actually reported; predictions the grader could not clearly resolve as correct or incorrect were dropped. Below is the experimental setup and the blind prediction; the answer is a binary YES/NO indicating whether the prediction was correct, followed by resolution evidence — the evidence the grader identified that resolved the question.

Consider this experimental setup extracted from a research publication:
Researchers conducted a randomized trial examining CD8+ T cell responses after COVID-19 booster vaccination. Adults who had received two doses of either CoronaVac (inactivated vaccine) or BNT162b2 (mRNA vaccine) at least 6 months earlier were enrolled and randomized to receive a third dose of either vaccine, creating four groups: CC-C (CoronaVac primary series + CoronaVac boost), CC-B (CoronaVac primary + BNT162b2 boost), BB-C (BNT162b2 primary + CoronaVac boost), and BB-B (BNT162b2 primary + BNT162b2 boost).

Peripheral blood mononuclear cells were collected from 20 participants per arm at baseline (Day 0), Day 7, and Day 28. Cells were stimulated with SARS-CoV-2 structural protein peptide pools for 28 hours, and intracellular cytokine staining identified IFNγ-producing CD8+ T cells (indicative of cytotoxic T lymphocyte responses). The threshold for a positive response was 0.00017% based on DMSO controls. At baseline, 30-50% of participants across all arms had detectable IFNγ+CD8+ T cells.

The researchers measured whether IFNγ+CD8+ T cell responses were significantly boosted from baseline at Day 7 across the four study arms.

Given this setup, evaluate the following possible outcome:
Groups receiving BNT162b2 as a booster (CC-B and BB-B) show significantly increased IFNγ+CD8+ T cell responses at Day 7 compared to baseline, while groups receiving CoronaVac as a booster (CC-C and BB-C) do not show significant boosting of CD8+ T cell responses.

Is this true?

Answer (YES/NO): NO